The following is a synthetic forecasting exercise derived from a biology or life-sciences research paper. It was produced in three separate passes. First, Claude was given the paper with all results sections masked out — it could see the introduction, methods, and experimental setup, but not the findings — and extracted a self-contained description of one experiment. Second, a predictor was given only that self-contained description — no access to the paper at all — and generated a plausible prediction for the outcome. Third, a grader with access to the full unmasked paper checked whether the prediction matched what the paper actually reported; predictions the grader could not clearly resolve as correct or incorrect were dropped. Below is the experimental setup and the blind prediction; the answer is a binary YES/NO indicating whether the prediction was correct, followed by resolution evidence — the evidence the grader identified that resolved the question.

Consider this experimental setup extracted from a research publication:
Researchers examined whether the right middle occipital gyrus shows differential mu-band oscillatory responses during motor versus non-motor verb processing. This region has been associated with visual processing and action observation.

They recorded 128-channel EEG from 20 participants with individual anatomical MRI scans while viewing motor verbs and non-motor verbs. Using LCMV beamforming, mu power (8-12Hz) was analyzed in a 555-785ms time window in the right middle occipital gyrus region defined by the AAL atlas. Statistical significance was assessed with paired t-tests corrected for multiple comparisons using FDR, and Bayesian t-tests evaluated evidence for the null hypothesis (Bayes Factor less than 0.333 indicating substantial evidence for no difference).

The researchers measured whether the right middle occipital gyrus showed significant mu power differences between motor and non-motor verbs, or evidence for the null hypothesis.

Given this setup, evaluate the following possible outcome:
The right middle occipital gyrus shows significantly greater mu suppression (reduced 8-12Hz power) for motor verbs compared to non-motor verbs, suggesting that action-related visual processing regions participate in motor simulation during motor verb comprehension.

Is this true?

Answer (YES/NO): NO